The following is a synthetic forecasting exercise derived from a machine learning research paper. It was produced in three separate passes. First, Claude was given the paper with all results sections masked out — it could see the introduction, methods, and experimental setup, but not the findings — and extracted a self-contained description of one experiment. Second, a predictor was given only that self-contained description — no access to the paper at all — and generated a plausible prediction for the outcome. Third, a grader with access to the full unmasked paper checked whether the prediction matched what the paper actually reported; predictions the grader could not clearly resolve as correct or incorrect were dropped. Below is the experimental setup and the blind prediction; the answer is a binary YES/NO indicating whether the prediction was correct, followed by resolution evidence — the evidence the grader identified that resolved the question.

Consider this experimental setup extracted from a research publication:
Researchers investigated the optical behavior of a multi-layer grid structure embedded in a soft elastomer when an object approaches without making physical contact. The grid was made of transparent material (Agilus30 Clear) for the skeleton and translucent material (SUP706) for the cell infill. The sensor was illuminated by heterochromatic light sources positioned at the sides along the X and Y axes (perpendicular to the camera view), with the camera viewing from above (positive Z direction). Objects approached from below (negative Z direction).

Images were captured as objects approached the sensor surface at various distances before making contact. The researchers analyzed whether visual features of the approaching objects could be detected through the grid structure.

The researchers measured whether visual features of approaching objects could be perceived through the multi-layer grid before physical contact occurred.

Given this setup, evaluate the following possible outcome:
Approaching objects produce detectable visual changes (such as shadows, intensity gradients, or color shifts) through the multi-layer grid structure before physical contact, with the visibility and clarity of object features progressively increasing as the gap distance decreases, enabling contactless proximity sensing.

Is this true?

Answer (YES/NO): YES